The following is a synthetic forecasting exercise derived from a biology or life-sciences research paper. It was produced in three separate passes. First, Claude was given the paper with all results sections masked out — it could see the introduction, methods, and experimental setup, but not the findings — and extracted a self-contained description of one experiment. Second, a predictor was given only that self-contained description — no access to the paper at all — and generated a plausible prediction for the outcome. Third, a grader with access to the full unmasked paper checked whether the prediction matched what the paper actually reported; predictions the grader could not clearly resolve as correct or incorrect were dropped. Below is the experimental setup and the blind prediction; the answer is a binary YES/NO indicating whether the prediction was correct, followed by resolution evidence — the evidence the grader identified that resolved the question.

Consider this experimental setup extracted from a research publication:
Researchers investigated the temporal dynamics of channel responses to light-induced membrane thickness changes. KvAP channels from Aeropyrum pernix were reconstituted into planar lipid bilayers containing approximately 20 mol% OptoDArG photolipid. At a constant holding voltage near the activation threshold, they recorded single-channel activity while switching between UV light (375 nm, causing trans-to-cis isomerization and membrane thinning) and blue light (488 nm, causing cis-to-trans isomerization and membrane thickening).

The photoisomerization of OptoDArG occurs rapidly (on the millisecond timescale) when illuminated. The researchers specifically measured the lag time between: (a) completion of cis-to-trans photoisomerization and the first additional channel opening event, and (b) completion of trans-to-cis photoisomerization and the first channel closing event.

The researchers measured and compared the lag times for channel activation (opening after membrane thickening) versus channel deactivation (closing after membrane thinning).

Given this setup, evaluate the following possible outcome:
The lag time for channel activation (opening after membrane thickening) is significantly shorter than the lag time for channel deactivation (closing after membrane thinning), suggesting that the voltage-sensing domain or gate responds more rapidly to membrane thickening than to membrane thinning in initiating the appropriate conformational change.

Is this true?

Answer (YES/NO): YES